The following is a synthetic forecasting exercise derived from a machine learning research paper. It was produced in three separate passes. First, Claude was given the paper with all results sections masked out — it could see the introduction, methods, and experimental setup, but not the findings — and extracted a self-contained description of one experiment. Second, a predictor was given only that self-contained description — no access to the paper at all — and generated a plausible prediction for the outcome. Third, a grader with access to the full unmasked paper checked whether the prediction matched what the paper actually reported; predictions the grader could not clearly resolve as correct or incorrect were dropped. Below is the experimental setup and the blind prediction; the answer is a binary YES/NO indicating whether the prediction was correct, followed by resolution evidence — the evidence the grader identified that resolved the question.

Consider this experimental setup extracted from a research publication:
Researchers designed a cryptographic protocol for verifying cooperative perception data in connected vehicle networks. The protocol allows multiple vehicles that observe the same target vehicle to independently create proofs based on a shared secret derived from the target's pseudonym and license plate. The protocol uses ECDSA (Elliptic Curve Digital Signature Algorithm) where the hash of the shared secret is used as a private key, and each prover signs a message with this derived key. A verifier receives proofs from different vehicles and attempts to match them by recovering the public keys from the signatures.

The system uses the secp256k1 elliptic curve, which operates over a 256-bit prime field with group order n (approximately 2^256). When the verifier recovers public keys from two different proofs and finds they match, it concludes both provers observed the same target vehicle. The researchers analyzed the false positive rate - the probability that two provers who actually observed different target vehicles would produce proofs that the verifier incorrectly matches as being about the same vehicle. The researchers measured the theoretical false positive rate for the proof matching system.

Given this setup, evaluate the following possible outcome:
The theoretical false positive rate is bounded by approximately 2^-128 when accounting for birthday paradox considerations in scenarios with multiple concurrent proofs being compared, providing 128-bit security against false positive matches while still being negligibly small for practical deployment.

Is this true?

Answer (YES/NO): NO